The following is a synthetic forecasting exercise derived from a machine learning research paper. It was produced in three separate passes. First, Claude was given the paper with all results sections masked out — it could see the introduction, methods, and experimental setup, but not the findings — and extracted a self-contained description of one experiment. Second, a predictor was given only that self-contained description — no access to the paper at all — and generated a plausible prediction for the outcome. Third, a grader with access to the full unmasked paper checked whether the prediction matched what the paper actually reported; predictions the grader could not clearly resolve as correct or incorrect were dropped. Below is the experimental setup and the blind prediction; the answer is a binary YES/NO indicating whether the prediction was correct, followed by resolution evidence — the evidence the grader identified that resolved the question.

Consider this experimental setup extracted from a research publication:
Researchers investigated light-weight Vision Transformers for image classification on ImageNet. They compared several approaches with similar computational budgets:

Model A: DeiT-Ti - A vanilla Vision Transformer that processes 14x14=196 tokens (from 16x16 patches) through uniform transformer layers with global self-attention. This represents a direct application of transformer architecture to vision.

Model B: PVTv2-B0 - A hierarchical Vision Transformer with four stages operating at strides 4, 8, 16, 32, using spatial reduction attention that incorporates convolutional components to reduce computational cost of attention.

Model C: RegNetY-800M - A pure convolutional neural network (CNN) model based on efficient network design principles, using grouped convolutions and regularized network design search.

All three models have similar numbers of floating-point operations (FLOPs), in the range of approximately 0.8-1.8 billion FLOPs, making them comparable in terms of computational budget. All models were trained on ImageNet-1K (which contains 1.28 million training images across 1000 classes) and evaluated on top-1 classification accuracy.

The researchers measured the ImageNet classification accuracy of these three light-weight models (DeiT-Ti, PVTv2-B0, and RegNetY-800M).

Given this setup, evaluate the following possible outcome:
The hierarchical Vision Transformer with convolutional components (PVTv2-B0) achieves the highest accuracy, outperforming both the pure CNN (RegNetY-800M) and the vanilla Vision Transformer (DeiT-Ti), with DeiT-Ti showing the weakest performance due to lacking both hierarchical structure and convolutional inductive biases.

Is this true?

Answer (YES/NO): NO